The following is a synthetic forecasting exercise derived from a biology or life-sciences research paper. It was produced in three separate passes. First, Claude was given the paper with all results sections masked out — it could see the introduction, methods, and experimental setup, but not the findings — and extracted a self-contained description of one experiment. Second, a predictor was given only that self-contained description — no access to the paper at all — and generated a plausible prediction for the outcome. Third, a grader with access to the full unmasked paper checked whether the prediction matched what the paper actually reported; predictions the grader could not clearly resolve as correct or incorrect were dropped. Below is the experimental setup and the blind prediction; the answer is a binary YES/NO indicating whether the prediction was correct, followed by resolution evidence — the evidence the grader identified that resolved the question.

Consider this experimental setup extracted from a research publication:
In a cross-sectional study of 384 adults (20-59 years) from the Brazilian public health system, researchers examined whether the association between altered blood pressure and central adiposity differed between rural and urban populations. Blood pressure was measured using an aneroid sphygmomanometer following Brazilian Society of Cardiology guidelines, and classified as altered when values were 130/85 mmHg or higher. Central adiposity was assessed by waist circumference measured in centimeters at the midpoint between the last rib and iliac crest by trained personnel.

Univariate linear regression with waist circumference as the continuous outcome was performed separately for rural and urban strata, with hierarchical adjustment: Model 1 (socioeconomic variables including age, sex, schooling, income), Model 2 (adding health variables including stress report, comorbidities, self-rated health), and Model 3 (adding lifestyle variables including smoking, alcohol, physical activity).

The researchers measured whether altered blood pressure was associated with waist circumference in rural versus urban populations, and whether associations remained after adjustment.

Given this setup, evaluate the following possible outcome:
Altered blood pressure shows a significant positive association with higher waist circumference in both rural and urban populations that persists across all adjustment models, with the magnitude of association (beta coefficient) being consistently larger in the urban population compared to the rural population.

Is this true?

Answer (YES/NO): NO